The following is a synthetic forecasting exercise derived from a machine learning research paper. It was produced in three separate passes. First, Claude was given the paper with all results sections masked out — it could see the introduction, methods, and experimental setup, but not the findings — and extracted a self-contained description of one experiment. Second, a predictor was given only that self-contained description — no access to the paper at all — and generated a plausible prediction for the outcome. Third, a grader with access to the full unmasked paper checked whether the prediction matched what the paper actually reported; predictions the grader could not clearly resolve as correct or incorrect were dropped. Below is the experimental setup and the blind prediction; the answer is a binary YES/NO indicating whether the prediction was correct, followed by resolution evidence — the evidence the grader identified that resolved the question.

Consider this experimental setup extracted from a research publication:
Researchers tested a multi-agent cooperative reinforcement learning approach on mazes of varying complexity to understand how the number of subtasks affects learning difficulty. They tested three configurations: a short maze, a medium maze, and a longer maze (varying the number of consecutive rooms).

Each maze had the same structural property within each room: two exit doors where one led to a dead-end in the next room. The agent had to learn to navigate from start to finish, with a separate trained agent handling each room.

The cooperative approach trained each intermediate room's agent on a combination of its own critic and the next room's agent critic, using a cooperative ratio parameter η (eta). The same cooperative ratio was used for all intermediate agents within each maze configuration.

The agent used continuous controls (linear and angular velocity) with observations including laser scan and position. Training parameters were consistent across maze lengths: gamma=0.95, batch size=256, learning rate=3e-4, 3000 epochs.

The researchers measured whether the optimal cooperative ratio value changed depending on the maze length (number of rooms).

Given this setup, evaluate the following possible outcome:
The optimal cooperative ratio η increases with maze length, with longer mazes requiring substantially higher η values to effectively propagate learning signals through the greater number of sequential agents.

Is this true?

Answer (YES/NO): NO